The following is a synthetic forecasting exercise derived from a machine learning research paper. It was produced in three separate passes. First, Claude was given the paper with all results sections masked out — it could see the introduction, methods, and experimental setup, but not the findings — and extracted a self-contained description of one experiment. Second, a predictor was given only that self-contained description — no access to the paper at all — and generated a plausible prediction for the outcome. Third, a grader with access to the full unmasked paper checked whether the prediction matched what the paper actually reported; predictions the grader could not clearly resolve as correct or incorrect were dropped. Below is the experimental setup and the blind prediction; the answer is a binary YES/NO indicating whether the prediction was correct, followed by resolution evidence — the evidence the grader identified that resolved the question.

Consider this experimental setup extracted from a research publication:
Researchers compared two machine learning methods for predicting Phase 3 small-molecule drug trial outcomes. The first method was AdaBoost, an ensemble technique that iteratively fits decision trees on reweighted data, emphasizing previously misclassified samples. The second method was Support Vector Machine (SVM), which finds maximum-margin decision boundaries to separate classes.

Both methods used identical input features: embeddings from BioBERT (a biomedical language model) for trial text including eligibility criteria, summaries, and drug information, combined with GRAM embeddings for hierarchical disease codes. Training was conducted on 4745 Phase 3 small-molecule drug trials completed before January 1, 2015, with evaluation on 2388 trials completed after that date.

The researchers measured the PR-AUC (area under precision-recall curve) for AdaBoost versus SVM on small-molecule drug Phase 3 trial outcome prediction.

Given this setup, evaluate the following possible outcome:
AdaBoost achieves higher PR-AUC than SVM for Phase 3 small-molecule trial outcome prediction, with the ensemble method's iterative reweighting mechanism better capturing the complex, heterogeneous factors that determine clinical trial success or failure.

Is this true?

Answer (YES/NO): YES